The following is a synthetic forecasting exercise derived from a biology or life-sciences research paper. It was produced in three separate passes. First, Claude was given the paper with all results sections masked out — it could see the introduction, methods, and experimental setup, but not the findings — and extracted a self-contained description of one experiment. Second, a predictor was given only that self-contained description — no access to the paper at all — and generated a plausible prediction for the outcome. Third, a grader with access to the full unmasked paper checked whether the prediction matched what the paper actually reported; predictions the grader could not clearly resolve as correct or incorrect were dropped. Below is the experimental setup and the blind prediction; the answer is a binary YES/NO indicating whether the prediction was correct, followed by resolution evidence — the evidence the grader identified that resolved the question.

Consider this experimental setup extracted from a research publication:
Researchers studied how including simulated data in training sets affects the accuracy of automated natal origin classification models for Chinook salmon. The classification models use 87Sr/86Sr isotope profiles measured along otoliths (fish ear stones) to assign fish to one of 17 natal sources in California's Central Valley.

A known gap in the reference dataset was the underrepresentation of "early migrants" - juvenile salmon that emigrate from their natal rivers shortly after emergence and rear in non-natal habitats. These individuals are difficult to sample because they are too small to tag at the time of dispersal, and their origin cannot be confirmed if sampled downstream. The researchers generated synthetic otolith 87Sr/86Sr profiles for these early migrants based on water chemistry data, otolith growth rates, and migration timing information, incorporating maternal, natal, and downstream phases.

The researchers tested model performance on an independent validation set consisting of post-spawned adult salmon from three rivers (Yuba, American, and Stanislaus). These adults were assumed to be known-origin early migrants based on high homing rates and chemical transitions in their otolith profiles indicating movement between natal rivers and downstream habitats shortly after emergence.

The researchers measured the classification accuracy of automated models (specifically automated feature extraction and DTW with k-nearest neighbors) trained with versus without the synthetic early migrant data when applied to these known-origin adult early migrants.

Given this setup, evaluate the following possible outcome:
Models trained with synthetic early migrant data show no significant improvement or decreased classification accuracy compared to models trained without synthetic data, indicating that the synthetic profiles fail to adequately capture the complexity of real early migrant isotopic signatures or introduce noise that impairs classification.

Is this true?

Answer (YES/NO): NO